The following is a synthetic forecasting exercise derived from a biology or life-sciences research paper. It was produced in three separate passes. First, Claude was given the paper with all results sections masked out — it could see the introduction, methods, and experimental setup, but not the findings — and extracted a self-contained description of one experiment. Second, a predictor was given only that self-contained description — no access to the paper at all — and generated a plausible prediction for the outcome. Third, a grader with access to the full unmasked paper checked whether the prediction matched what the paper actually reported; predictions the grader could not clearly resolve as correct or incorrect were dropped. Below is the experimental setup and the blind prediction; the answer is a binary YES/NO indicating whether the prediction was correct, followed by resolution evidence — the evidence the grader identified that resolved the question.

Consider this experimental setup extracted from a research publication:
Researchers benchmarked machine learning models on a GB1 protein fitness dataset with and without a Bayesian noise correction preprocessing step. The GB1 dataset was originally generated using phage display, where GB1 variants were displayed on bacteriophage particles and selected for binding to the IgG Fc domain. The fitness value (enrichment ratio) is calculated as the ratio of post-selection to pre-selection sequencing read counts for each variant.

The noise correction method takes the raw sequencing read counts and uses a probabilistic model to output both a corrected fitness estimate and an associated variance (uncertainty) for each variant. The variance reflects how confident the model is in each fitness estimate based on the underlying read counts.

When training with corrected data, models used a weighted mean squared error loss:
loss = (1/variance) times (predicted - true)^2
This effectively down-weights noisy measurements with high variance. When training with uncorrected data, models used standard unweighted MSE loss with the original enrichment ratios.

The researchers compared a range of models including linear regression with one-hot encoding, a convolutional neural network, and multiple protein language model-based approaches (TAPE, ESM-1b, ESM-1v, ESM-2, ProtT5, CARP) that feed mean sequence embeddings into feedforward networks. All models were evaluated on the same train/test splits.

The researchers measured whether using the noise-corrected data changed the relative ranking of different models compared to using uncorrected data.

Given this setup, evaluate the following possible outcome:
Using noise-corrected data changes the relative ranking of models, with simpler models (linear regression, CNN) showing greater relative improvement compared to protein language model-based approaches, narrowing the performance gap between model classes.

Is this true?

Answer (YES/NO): NO